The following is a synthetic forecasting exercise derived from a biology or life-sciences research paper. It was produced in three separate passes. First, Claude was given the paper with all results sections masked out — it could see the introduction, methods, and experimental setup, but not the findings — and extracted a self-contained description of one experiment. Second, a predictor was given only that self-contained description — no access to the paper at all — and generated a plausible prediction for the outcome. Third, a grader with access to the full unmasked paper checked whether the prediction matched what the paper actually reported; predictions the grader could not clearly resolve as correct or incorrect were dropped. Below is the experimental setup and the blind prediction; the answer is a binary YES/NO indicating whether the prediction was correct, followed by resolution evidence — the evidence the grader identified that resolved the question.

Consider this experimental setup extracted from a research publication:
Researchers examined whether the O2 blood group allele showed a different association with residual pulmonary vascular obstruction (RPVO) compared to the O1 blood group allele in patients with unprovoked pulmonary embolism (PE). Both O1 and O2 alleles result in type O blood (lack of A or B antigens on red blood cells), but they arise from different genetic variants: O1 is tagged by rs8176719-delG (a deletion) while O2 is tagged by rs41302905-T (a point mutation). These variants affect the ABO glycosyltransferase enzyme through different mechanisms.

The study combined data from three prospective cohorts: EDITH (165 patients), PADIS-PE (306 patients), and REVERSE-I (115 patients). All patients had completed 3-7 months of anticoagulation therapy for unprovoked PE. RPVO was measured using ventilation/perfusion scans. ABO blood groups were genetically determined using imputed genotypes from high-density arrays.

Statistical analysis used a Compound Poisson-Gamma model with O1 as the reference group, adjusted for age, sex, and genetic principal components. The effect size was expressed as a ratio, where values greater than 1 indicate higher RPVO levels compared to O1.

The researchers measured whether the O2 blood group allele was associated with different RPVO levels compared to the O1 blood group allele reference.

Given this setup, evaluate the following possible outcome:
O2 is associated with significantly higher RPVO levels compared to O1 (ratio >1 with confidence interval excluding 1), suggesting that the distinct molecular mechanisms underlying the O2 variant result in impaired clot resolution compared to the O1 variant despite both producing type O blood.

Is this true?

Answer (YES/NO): NO